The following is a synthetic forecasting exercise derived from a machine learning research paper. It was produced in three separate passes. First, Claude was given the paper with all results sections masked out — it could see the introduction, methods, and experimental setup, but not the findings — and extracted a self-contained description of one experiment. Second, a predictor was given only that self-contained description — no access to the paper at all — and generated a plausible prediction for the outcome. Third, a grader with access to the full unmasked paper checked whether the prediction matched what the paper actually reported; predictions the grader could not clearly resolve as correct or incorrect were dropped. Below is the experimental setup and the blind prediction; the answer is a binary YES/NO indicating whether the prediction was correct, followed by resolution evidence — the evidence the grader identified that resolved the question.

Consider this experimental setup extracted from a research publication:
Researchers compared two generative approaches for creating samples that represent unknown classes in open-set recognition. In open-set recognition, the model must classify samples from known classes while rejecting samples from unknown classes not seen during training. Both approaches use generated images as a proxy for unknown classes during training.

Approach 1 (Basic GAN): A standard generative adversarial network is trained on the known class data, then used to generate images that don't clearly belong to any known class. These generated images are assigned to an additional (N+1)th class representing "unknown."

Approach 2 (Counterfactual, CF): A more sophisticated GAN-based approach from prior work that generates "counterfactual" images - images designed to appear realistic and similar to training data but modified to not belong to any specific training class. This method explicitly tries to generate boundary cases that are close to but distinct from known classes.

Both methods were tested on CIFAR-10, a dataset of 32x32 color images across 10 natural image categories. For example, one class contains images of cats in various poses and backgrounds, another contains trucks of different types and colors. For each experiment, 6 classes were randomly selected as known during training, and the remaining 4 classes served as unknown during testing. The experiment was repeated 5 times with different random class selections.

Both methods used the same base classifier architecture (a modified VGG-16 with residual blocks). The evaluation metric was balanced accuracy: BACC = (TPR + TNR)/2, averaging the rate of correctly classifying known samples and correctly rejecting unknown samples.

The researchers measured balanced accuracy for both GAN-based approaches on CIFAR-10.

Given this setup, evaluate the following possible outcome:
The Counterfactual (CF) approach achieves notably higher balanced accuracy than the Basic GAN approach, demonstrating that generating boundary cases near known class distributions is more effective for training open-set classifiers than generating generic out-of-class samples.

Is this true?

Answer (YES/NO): YES